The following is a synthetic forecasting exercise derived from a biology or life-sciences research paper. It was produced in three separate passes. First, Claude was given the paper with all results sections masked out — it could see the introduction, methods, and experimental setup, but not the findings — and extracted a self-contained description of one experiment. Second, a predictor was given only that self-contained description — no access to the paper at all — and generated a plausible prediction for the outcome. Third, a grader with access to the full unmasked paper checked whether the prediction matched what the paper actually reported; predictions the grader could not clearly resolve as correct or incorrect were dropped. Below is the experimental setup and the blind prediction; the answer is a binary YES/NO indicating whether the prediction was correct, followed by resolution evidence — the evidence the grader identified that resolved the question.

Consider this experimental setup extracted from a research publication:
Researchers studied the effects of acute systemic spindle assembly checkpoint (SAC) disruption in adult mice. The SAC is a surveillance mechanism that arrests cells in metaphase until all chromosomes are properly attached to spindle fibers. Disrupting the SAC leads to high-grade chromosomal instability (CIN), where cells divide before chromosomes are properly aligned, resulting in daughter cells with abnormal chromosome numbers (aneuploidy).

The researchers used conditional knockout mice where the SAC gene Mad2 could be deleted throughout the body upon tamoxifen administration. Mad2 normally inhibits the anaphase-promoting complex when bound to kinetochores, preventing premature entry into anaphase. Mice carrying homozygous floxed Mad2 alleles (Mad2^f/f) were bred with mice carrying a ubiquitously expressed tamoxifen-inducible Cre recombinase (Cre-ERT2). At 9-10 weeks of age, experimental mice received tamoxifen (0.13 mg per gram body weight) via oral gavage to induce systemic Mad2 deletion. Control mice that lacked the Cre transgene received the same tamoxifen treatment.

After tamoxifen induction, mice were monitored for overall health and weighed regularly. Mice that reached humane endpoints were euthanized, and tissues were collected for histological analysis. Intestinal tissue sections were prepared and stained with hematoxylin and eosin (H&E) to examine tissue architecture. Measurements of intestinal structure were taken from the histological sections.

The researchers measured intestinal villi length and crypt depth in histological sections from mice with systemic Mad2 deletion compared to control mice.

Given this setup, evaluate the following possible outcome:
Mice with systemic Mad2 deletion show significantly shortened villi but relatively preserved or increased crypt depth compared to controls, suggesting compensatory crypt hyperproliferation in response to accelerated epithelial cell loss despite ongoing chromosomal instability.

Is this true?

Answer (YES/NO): NO